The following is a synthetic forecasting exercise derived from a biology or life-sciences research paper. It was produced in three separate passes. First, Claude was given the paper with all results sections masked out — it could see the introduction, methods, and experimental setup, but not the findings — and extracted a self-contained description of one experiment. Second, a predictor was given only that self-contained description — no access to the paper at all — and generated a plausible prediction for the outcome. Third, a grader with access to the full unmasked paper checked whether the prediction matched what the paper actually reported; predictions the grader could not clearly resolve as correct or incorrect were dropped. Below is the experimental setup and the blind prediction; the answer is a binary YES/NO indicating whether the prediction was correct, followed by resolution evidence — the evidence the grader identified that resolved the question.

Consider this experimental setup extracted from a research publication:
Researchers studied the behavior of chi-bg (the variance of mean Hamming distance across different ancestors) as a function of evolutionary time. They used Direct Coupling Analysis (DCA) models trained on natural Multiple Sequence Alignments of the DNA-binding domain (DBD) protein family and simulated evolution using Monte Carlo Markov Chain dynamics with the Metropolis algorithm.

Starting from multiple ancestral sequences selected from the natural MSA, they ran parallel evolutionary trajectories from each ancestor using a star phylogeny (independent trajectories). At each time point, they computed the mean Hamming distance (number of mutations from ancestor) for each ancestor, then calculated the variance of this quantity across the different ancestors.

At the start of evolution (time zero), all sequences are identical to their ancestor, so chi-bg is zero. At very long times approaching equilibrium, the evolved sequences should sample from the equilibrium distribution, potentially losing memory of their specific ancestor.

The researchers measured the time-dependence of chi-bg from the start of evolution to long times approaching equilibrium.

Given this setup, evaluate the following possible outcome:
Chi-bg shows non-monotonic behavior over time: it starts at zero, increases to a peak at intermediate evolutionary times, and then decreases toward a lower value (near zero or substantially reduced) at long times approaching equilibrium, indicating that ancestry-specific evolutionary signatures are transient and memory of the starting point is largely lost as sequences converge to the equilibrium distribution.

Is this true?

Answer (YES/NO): YES